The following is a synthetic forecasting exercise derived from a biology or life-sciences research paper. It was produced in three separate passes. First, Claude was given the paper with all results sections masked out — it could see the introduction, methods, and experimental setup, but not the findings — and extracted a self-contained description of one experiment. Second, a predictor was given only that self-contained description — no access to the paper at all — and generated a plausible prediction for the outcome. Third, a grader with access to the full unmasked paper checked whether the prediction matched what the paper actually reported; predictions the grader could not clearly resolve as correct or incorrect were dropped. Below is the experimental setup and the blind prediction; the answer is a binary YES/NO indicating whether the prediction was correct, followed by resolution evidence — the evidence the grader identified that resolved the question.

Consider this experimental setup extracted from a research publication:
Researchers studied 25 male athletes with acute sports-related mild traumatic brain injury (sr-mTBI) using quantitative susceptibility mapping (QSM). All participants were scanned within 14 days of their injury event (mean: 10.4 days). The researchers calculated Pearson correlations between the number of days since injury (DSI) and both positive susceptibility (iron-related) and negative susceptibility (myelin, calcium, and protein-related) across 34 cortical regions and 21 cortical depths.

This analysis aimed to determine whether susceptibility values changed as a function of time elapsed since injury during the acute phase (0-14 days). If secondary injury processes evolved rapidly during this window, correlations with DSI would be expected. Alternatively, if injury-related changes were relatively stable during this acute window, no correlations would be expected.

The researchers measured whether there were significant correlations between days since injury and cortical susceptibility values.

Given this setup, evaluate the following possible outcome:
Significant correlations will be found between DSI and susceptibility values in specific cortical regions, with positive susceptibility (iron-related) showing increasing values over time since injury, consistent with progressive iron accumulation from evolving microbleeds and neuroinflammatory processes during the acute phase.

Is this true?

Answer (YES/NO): NO